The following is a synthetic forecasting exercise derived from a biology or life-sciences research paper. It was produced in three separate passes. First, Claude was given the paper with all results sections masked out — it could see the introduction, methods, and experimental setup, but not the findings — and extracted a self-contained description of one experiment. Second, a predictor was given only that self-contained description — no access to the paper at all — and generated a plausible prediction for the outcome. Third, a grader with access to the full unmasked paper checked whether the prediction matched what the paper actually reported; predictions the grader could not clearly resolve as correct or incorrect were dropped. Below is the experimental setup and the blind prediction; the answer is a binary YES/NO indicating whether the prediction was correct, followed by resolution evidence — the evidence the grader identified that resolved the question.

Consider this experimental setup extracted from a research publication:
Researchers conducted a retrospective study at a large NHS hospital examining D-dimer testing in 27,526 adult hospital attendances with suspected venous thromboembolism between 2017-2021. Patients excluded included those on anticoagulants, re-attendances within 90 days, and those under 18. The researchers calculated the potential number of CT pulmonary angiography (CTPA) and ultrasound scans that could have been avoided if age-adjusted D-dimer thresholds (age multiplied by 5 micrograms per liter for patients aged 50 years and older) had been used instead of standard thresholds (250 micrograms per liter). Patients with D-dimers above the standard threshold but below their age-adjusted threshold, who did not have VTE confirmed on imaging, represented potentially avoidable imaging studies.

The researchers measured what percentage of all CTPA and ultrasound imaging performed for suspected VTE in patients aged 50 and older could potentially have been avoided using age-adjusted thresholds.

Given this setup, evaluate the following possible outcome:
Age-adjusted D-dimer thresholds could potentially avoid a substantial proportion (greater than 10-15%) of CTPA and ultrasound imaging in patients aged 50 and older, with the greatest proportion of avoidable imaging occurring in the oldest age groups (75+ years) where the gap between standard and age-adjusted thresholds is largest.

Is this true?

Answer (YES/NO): YES